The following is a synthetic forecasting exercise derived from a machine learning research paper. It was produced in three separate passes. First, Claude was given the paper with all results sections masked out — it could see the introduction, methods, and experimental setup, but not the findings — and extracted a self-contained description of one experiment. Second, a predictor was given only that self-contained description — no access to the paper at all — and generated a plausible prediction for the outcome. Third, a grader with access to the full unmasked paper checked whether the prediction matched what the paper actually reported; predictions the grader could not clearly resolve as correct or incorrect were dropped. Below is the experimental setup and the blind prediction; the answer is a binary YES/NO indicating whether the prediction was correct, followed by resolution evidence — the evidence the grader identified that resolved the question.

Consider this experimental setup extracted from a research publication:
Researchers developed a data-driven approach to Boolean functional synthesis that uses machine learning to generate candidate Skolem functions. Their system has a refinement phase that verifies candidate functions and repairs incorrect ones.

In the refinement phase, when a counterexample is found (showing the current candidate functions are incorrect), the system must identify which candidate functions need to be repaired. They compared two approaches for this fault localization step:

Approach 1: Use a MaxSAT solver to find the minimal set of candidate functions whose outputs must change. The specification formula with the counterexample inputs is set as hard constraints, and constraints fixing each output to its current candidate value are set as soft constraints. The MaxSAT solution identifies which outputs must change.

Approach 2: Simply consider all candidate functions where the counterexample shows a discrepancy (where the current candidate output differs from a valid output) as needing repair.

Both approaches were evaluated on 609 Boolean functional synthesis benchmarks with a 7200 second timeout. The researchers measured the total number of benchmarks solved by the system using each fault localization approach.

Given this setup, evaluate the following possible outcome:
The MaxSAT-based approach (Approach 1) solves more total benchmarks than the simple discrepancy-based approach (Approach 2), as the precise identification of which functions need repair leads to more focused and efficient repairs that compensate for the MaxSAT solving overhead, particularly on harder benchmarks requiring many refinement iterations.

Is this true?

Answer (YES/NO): YES